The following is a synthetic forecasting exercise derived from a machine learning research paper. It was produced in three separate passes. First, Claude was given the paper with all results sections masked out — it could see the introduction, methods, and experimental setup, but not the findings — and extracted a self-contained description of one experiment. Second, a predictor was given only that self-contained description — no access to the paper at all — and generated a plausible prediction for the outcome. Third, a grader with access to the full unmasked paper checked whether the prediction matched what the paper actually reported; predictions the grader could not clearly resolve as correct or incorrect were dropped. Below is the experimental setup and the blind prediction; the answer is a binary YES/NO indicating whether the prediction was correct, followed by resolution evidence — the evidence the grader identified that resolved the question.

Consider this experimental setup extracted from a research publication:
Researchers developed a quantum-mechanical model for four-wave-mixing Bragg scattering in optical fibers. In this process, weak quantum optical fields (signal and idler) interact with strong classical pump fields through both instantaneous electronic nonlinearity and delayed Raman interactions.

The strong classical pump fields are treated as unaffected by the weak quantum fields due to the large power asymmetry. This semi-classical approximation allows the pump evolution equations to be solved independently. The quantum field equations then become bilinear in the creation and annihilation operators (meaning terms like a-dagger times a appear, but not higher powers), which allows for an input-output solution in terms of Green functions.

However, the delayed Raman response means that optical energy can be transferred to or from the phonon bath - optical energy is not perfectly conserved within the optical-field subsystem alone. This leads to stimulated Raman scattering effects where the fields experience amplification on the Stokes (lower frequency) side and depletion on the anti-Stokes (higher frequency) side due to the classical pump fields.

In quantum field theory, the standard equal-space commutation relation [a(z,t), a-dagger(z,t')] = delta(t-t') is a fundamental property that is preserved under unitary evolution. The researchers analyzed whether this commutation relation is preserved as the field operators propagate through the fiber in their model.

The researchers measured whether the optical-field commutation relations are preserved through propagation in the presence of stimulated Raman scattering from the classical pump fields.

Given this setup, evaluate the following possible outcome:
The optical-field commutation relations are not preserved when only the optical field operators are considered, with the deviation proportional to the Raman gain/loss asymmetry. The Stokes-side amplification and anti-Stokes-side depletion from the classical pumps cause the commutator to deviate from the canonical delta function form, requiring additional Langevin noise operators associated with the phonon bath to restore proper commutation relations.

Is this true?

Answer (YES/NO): NO